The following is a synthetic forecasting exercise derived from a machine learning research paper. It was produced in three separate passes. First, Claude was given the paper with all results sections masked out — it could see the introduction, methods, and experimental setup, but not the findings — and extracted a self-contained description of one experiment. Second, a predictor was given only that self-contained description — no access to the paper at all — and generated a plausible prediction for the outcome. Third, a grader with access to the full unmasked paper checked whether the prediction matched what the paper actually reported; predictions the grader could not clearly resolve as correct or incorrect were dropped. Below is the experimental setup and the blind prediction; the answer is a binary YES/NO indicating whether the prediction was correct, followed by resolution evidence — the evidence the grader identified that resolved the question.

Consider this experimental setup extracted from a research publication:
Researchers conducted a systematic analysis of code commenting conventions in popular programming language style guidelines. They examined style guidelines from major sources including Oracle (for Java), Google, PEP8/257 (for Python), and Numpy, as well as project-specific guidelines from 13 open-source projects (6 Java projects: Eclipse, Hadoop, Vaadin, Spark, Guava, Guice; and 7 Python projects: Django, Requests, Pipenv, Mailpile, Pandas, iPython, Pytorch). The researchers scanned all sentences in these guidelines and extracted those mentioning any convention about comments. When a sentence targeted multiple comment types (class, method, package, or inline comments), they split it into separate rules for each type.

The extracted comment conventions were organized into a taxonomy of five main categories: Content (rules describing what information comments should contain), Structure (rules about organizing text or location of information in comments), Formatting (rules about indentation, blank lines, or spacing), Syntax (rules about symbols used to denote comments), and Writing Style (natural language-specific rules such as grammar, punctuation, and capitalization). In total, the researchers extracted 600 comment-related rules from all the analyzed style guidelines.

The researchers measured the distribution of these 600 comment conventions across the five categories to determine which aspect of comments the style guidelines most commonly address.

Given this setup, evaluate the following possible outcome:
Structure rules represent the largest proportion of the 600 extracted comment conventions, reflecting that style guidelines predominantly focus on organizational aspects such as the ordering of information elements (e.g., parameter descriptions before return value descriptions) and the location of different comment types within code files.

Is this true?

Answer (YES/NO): NO